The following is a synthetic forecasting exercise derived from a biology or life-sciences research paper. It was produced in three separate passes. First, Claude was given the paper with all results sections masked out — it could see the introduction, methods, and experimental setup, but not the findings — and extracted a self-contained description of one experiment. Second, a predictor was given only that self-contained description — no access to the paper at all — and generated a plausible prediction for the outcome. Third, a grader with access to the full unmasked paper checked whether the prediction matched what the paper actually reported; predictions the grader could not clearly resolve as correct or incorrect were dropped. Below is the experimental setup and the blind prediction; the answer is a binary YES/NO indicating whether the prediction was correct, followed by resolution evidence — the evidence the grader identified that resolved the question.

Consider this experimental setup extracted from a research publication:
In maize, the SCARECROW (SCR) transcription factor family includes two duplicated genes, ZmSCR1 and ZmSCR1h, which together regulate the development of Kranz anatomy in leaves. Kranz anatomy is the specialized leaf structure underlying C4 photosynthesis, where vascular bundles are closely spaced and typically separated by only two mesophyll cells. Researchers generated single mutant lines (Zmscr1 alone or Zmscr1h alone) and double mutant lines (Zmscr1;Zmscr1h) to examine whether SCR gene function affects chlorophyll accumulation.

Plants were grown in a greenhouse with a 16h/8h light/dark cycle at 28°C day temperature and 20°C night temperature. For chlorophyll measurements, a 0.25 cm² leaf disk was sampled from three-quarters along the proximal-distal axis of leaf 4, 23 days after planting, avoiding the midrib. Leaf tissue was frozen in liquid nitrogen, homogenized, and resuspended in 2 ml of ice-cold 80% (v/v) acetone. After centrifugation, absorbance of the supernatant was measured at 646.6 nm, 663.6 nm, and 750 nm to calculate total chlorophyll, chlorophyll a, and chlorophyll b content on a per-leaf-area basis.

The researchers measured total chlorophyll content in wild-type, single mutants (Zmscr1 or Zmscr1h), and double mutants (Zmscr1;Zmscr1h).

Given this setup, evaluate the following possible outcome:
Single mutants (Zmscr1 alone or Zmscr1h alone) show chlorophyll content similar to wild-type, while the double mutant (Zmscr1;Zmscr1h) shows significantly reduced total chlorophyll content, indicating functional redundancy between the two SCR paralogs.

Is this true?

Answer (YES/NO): YES